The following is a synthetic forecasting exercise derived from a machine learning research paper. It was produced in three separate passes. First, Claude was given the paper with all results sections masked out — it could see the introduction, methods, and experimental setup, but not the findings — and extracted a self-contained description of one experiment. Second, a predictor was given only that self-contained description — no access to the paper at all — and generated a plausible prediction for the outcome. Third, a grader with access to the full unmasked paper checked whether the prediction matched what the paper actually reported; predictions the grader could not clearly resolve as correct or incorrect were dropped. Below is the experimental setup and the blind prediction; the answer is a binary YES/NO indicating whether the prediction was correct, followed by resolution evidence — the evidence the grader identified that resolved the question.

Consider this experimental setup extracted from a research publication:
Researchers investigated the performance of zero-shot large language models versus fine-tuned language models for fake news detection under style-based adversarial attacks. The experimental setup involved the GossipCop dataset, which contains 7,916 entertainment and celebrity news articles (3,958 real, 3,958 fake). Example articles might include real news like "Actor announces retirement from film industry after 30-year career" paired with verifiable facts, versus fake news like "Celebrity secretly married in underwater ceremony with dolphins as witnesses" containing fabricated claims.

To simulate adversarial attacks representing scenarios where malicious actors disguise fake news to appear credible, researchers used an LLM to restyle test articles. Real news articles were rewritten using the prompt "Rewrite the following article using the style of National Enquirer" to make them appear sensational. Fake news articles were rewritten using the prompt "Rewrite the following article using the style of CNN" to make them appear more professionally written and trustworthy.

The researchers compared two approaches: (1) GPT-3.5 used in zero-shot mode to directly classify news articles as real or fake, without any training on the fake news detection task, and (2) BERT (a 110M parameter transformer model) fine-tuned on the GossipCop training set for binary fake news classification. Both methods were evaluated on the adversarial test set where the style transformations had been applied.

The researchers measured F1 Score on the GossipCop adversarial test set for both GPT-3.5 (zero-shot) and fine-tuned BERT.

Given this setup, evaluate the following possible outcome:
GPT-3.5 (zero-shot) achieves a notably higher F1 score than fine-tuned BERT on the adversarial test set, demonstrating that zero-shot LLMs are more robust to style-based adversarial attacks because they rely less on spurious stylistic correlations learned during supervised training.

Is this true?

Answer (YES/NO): NO